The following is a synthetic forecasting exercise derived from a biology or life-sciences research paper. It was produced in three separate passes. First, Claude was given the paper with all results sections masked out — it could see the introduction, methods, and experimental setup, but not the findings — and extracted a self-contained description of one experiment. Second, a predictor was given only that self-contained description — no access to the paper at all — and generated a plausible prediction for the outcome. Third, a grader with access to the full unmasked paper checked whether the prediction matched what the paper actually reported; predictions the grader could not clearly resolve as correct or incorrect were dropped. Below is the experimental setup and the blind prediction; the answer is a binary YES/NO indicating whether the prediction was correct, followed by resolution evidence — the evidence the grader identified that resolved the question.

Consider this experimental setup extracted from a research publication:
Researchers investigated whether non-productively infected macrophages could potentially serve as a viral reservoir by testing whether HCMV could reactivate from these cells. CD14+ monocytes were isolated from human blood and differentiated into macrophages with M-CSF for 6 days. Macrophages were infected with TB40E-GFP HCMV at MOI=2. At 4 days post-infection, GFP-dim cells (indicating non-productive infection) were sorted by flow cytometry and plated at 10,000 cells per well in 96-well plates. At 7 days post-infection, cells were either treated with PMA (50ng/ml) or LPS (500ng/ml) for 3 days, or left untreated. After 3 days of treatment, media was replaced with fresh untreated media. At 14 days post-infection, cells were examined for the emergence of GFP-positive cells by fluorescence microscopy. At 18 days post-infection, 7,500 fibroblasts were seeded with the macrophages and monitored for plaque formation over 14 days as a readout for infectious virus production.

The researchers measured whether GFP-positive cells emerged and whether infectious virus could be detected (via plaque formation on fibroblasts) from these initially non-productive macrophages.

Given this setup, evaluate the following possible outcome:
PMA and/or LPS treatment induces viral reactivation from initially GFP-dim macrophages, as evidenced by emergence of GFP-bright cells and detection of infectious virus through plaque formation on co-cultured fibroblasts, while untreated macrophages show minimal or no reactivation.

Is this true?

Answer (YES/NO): YES